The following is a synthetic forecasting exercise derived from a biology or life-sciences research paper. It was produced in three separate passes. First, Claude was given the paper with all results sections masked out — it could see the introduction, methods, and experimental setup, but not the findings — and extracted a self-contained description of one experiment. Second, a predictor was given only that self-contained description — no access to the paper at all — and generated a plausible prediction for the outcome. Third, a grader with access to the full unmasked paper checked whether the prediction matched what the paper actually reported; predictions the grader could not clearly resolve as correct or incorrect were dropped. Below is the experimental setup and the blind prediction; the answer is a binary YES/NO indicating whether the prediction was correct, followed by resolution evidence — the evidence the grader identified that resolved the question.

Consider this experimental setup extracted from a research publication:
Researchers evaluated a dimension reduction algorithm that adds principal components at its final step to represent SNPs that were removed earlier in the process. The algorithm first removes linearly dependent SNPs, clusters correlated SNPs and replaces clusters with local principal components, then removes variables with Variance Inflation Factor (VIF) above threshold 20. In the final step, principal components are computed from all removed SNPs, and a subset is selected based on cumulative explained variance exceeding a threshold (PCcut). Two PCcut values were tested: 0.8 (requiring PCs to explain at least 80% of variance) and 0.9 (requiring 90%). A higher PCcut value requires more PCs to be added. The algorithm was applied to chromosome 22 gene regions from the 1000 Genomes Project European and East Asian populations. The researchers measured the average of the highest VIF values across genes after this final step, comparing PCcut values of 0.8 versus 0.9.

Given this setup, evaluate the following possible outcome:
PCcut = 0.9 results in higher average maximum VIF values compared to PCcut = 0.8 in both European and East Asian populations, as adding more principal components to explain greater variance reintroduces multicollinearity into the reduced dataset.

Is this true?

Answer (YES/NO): YES